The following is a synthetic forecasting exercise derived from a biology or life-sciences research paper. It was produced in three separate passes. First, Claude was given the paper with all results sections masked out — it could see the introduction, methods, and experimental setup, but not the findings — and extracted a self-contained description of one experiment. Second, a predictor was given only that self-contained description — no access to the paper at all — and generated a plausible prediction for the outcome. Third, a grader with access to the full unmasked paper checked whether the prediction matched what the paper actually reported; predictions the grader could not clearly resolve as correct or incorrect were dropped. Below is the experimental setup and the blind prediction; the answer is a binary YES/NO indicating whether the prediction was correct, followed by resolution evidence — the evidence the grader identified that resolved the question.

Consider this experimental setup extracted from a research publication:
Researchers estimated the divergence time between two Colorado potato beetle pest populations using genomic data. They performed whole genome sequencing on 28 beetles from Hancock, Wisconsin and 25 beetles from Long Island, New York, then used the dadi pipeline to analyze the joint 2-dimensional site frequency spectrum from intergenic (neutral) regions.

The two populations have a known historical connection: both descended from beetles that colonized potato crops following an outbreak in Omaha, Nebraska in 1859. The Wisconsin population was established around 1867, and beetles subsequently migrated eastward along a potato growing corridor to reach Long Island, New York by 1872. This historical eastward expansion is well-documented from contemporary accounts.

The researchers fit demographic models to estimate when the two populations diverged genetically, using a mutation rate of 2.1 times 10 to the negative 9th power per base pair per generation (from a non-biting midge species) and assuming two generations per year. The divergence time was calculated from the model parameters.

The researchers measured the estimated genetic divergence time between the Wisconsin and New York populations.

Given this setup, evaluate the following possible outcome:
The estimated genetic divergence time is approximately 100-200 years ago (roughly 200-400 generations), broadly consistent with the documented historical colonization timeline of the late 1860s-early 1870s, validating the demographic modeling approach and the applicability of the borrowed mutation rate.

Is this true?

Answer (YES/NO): YES